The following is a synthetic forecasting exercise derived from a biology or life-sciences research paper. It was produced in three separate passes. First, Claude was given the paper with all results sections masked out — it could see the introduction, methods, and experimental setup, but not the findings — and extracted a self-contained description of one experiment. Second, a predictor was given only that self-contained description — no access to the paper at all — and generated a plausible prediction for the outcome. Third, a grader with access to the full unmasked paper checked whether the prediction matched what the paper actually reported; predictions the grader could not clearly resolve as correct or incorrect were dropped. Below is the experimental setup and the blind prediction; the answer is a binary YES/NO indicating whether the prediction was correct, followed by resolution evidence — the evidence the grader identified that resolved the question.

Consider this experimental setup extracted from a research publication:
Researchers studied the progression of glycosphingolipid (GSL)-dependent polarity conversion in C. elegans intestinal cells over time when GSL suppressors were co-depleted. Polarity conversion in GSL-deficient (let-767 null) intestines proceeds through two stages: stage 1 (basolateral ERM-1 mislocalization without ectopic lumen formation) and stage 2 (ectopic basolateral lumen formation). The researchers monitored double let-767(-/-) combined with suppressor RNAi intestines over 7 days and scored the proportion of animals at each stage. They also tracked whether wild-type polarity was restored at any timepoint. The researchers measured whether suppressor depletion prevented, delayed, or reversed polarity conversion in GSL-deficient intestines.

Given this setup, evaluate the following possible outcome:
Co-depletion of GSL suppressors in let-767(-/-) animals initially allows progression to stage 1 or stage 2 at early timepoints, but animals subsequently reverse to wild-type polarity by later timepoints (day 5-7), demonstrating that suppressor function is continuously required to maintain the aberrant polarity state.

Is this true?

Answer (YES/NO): NO